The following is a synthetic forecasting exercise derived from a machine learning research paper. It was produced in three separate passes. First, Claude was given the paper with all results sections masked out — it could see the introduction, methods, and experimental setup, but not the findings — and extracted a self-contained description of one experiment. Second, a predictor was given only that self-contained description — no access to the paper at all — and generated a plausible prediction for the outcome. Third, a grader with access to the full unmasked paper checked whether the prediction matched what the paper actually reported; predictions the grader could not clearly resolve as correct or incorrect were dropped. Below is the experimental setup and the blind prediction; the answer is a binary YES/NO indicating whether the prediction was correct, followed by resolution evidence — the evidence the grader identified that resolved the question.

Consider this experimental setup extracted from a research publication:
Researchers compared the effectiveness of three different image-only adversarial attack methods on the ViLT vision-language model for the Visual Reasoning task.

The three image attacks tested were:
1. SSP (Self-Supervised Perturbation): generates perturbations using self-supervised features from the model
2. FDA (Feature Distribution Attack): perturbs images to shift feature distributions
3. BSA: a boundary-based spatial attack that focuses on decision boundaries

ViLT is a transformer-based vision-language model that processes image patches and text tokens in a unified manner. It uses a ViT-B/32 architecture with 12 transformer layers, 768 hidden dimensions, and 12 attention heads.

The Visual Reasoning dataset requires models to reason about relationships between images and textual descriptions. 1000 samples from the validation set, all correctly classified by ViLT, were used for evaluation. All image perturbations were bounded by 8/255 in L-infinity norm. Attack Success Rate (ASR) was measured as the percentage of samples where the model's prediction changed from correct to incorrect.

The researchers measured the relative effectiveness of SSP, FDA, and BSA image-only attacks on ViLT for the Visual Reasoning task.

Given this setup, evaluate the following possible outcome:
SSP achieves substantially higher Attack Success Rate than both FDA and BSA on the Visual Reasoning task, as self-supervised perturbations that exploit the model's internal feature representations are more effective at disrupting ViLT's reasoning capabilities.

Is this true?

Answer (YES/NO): NO